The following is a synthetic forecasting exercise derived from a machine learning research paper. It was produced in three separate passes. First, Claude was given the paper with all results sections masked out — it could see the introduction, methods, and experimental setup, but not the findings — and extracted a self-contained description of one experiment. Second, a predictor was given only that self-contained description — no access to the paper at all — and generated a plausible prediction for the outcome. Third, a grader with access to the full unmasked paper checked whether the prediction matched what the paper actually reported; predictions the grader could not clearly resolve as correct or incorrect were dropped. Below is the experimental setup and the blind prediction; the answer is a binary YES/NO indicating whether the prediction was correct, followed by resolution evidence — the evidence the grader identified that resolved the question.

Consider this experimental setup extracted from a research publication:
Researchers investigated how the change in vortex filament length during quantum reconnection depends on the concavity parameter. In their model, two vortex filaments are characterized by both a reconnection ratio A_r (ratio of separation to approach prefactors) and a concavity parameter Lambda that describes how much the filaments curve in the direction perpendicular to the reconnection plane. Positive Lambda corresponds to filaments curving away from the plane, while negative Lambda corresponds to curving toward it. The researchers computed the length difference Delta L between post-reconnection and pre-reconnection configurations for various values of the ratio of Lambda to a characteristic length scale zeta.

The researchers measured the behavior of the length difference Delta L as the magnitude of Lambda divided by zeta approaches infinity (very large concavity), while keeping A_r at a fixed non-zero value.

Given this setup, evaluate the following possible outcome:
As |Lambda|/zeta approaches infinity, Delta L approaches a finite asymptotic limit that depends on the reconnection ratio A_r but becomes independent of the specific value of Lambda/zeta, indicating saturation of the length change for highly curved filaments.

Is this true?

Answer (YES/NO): NO